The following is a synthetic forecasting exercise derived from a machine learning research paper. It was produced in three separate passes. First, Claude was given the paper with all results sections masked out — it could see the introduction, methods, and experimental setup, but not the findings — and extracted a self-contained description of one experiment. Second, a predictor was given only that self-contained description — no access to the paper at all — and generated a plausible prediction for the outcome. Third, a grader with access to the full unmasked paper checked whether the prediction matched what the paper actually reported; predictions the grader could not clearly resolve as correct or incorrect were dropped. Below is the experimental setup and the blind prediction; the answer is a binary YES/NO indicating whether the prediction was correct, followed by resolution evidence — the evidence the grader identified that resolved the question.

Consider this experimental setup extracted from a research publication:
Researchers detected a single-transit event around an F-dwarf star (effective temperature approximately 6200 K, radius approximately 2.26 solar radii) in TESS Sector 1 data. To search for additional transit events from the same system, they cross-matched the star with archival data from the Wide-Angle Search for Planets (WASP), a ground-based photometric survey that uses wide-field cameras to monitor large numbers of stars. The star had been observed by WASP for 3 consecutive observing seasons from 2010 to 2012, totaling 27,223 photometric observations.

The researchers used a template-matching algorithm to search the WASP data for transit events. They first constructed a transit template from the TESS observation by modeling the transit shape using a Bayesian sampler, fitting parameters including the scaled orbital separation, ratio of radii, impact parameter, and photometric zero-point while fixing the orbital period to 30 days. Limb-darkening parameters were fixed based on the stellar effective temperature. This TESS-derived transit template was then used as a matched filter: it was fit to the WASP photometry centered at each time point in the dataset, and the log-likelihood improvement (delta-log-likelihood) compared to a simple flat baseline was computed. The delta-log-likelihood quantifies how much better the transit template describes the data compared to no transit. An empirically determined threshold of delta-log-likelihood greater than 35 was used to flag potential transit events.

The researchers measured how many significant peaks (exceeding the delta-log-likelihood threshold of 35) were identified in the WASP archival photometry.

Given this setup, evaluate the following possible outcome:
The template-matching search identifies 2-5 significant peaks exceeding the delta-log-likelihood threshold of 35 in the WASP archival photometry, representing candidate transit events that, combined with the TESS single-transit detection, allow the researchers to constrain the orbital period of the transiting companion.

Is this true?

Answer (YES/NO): YES